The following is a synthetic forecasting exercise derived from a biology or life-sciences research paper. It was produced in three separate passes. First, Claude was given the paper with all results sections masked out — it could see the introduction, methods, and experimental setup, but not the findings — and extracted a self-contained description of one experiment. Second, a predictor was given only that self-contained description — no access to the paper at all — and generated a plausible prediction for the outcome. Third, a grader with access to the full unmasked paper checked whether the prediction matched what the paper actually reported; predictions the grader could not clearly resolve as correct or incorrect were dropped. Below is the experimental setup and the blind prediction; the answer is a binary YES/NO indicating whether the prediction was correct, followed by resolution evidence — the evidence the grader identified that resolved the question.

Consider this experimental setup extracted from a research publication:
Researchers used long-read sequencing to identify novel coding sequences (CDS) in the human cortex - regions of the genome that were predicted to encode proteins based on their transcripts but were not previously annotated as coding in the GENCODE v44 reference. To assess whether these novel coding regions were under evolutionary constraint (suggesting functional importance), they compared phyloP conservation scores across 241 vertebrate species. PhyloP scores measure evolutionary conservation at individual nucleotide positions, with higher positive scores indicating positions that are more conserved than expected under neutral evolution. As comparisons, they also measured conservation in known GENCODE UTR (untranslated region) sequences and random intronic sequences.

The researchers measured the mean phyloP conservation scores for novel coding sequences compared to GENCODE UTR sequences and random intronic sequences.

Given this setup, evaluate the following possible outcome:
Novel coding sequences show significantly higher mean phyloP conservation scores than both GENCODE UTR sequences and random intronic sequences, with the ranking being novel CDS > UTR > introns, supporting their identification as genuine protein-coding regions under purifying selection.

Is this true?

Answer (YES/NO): YES